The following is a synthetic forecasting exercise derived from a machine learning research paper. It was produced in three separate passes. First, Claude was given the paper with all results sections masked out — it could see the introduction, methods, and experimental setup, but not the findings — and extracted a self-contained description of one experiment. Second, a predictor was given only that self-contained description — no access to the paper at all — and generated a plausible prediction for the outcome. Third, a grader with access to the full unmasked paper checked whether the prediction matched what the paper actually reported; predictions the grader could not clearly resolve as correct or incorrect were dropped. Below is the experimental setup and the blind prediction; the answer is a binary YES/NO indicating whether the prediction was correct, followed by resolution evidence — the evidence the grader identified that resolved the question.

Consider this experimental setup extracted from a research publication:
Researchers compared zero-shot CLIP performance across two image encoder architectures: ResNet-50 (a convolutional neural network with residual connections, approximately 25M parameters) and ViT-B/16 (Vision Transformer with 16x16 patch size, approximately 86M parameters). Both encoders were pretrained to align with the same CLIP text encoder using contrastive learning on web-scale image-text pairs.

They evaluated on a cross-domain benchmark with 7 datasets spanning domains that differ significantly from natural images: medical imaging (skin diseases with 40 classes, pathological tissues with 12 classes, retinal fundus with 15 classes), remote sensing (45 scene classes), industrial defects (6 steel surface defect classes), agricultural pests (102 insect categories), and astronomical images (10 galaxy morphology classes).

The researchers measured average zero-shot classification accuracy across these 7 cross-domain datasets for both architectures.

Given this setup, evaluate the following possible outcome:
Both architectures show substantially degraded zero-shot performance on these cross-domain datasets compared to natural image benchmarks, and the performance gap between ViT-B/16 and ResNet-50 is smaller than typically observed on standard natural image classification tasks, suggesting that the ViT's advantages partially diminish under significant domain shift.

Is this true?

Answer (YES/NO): YES